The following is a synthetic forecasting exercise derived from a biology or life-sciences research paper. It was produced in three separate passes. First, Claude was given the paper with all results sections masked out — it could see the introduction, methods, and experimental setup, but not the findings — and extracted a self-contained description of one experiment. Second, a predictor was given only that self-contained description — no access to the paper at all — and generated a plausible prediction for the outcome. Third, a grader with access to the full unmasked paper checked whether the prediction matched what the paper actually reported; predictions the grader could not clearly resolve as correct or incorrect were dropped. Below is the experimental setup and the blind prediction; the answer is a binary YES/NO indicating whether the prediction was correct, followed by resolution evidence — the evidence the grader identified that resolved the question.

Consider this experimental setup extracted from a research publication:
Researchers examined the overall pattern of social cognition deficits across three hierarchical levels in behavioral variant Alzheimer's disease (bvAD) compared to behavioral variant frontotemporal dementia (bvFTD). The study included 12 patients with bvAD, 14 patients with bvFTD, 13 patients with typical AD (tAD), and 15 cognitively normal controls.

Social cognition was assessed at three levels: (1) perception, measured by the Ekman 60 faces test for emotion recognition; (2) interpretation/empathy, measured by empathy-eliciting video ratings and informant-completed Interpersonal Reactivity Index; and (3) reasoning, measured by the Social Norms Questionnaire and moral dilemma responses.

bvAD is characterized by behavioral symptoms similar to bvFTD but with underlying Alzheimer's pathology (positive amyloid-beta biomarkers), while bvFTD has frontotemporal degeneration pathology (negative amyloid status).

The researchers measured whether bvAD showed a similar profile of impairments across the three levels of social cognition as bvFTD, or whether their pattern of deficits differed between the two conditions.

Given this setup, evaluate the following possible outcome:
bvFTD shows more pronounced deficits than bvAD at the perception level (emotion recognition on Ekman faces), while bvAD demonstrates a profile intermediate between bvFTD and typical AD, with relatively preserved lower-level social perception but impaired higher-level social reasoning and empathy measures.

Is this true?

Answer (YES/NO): NO